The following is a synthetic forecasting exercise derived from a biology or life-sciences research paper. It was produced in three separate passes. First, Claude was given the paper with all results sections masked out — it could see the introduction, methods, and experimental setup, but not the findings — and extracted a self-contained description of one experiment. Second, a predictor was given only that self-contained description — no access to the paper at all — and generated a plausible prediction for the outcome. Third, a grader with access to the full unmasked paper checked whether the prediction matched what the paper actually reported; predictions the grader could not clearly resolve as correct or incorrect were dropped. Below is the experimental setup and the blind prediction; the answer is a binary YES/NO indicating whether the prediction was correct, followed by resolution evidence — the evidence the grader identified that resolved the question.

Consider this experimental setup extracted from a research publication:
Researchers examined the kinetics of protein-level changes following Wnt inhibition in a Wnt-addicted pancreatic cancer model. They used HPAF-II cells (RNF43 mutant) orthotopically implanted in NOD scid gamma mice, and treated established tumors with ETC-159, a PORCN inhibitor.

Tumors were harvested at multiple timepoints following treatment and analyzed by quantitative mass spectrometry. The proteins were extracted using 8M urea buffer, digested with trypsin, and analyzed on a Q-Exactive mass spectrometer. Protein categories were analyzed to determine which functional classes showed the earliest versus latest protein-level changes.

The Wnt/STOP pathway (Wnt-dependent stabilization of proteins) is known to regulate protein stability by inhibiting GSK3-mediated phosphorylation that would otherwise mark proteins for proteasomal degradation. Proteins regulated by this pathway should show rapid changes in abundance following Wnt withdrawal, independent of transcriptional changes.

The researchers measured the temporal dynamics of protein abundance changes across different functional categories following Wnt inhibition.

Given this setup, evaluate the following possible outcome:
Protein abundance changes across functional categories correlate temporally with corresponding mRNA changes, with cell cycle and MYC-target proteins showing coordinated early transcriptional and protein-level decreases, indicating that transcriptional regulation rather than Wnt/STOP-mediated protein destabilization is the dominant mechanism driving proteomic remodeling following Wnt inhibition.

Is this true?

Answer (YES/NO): NO